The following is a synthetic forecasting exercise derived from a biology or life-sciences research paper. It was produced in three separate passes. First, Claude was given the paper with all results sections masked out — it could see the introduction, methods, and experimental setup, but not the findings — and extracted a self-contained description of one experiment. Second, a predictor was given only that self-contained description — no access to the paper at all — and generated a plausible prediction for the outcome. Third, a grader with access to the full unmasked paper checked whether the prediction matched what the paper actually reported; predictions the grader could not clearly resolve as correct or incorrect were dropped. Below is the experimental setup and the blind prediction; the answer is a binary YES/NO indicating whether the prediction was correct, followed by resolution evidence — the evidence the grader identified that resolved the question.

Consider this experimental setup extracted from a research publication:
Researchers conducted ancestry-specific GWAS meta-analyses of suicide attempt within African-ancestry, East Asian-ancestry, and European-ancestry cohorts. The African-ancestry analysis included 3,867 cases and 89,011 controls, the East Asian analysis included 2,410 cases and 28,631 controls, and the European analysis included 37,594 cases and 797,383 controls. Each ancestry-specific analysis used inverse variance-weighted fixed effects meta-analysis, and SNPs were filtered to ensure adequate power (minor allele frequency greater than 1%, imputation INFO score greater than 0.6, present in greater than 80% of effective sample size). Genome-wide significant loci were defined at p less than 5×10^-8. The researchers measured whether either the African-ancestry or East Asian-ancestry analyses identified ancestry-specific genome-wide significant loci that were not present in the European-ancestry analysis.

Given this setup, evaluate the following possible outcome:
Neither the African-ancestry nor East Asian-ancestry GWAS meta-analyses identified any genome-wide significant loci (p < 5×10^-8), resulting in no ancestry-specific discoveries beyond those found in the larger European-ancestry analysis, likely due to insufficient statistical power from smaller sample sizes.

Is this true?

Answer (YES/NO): YES